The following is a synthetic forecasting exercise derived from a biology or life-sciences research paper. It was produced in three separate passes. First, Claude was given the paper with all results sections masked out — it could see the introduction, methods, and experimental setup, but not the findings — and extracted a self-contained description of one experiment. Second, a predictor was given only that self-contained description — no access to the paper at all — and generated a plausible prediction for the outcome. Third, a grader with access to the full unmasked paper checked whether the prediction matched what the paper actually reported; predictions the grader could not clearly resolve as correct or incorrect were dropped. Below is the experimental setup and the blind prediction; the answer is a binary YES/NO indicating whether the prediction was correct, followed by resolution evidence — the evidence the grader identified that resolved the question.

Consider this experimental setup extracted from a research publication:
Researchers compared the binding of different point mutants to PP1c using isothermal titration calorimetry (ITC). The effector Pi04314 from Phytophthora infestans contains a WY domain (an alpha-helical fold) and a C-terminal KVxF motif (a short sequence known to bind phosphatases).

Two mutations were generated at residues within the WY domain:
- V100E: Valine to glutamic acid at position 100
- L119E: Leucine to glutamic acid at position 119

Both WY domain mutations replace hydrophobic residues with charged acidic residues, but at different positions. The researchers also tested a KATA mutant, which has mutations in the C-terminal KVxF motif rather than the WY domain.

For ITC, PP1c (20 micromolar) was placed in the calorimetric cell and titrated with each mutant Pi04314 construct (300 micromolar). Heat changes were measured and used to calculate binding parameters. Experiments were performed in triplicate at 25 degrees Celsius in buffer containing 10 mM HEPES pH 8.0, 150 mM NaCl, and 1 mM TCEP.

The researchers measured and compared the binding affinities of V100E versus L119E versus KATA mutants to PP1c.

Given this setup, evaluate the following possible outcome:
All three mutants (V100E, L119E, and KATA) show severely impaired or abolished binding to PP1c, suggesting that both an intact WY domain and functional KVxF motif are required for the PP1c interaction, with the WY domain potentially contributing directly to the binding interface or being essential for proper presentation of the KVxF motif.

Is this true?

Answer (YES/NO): NO